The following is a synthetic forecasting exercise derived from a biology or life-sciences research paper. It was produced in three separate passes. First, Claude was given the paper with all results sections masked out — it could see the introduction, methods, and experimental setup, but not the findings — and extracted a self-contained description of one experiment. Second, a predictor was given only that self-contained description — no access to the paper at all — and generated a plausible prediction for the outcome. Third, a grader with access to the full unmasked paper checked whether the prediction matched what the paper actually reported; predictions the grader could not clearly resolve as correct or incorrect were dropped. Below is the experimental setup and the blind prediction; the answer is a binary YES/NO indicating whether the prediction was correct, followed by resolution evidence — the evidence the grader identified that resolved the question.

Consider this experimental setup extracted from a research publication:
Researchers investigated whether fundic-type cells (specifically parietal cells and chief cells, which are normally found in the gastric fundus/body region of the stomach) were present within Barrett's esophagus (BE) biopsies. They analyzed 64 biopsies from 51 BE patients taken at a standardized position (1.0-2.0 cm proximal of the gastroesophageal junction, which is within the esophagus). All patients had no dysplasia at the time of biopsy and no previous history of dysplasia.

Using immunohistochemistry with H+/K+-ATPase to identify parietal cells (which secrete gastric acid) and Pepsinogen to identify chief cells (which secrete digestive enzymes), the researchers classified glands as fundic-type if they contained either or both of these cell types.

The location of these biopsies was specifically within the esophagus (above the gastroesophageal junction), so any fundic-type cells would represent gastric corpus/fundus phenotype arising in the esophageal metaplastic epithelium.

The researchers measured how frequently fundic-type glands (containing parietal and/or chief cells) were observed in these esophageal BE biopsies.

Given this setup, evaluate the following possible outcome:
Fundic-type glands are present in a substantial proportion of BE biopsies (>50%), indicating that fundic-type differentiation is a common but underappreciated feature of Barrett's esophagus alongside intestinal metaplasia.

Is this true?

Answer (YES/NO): NO